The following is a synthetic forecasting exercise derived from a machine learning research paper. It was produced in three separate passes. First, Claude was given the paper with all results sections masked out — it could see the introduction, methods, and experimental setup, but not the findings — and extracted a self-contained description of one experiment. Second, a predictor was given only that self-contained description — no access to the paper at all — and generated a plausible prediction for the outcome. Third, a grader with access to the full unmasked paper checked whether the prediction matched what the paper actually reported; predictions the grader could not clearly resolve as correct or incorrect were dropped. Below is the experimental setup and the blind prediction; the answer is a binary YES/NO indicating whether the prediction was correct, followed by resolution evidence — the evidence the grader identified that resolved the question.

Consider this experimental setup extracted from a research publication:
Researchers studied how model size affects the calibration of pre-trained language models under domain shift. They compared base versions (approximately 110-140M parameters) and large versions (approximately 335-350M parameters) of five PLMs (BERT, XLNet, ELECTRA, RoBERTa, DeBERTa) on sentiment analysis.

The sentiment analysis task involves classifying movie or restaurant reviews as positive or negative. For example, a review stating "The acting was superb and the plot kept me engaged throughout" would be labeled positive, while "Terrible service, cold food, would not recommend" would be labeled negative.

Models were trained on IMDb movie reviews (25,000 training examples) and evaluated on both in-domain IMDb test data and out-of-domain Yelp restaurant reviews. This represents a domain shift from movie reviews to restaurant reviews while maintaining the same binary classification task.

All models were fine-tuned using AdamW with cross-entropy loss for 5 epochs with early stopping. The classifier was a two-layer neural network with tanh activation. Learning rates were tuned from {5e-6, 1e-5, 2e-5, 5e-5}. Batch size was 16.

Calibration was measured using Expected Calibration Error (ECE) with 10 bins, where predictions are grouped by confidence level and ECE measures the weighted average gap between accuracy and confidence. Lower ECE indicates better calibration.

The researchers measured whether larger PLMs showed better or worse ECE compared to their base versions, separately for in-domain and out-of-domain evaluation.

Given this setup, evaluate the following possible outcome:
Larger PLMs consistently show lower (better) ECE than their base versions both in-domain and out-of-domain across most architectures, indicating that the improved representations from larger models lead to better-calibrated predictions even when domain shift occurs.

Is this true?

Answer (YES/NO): NO